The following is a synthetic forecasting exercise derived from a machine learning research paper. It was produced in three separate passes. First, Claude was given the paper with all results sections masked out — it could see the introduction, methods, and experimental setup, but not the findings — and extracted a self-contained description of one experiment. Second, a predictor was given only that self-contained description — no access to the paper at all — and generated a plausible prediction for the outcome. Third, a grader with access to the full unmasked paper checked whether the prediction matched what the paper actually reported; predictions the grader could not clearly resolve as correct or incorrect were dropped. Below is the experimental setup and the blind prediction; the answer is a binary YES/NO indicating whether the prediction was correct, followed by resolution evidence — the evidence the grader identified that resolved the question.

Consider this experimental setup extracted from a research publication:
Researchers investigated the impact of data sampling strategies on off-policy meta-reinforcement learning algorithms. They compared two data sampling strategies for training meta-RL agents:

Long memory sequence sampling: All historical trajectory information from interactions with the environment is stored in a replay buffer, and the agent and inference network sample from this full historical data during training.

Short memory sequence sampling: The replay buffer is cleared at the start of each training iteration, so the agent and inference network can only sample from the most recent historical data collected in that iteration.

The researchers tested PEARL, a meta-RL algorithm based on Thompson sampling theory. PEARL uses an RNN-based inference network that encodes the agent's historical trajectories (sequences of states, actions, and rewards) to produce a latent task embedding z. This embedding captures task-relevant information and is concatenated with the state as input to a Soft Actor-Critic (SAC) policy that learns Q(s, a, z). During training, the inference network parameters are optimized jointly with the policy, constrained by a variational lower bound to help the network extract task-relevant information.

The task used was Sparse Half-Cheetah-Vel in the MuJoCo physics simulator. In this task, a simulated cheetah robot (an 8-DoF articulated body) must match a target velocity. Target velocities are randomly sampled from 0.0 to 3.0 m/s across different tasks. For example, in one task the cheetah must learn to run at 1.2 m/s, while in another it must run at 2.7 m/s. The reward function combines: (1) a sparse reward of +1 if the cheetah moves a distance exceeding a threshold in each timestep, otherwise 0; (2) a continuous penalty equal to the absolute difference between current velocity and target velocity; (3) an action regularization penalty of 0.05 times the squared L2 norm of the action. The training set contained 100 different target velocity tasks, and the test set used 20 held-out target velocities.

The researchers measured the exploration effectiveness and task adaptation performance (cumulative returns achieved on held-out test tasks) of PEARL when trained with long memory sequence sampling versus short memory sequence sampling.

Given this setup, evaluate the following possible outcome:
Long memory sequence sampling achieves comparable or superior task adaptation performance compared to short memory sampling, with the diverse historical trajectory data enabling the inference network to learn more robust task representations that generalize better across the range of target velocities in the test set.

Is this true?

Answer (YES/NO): NO